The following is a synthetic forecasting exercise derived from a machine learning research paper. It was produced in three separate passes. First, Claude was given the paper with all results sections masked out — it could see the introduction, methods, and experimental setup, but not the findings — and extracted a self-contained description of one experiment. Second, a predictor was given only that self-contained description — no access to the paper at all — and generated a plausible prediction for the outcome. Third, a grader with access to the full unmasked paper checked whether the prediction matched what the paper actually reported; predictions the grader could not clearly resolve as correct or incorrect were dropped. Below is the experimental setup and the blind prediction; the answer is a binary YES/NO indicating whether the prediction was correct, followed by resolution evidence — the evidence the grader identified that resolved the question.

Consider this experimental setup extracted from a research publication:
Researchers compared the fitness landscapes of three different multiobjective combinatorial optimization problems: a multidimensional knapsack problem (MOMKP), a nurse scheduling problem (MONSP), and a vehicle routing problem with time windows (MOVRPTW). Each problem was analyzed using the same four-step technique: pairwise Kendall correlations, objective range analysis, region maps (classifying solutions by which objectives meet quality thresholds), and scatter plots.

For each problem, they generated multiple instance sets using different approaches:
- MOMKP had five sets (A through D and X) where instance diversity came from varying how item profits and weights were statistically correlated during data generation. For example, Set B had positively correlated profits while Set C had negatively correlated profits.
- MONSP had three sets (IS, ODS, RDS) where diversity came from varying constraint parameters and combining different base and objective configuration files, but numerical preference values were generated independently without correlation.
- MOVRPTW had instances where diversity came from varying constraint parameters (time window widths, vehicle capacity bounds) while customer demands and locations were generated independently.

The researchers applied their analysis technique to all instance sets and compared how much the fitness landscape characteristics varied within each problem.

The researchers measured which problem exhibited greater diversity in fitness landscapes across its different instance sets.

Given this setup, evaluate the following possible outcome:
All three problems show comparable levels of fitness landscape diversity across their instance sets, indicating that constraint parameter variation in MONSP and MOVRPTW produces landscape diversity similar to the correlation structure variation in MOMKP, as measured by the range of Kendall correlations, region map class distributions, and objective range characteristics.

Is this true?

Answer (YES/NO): NO